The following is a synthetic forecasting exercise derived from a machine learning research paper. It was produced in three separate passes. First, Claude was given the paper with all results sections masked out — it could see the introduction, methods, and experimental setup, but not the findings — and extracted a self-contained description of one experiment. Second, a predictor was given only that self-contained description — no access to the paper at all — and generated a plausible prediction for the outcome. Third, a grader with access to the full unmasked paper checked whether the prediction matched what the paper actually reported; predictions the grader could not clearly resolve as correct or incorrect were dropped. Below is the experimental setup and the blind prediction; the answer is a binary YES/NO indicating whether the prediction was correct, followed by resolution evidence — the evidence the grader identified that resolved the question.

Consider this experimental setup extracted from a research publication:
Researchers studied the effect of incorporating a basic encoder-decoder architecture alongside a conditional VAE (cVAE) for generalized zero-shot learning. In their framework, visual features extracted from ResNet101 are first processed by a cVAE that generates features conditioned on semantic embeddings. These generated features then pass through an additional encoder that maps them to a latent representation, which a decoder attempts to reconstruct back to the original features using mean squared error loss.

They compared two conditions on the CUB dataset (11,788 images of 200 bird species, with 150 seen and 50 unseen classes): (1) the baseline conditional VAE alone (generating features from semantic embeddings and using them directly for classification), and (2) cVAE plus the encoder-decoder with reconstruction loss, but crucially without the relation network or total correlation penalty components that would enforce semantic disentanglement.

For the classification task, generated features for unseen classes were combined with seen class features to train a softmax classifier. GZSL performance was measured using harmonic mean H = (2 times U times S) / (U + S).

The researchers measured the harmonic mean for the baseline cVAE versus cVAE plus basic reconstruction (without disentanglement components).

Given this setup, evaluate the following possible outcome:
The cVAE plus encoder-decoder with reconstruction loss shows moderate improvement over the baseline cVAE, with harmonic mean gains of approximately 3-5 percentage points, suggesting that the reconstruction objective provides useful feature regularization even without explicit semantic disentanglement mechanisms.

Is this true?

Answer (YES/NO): NO